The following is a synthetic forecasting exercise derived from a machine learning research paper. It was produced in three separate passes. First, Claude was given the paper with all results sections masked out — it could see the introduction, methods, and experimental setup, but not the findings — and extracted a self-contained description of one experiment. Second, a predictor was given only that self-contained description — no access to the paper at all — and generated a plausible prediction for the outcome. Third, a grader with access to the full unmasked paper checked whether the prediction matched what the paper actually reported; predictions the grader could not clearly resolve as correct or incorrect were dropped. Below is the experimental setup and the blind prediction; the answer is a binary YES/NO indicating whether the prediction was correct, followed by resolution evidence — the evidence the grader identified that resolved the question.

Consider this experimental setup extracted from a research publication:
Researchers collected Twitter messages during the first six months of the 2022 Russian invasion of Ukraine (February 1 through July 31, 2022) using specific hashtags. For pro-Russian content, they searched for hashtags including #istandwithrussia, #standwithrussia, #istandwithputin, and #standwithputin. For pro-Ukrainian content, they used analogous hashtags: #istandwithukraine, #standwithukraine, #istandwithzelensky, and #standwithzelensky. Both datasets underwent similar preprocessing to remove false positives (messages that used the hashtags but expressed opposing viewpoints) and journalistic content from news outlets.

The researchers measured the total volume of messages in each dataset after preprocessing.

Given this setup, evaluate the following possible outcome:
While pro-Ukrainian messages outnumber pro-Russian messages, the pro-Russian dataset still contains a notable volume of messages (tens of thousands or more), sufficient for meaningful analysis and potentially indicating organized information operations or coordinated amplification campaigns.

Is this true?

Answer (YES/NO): YES